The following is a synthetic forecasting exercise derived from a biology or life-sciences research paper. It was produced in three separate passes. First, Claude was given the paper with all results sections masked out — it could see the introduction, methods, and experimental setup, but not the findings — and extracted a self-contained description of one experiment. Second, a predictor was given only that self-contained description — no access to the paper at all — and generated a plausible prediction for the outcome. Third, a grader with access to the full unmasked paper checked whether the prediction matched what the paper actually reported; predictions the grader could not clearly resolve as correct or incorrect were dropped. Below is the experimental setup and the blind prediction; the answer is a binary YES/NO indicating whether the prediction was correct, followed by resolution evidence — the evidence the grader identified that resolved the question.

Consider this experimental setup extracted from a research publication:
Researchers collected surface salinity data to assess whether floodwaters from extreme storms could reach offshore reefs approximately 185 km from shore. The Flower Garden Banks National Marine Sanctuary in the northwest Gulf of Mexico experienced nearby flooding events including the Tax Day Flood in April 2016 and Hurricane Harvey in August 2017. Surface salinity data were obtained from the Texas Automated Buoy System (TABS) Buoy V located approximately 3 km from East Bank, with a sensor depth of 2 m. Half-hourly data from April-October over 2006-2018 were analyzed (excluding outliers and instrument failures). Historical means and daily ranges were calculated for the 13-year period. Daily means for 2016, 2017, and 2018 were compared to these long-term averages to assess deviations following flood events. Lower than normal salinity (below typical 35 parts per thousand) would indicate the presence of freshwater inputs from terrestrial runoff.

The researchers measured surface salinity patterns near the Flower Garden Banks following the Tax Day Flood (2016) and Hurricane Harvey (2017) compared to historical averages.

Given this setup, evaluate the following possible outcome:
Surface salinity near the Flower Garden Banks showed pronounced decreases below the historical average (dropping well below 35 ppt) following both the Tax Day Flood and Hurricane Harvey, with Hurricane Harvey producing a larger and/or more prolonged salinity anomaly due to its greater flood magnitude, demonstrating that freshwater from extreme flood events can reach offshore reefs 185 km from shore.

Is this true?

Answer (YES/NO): NO